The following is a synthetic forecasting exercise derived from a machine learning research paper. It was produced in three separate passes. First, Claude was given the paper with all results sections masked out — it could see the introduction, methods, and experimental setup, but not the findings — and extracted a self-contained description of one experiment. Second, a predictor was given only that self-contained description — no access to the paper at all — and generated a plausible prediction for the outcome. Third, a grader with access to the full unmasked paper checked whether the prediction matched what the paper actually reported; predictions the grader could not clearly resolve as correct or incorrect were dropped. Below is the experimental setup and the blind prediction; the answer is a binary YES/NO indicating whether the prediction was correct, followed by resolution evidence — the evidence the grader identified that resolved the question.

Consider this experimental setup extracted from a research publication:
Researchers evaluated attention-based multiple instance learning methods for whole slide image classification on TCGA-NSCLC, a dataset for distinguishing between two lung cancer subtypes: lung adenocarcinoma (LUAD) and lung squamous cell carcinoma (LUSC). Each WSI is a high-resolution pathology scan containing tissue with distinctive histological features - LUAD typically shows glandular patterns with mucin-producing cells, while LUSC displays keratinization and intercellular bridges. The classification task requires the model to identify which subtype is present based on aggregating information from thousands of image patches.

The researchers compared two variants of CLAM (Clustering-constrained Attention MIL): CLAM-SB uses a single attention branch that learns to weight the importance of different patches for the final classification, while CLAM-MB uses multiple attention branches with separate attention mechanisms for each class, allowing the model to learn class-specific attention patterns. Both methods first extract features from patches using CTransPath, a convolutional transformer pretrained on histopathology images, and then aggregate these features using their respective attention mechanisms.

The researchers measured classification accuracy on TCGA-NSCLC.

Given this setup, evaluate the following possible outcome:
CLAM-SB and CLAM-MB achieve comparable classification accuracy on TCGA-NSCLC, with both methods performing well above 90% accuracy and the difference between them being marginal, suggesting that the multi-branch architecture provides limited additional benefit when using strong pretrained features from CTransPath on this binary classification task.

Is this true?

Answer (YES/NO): YES